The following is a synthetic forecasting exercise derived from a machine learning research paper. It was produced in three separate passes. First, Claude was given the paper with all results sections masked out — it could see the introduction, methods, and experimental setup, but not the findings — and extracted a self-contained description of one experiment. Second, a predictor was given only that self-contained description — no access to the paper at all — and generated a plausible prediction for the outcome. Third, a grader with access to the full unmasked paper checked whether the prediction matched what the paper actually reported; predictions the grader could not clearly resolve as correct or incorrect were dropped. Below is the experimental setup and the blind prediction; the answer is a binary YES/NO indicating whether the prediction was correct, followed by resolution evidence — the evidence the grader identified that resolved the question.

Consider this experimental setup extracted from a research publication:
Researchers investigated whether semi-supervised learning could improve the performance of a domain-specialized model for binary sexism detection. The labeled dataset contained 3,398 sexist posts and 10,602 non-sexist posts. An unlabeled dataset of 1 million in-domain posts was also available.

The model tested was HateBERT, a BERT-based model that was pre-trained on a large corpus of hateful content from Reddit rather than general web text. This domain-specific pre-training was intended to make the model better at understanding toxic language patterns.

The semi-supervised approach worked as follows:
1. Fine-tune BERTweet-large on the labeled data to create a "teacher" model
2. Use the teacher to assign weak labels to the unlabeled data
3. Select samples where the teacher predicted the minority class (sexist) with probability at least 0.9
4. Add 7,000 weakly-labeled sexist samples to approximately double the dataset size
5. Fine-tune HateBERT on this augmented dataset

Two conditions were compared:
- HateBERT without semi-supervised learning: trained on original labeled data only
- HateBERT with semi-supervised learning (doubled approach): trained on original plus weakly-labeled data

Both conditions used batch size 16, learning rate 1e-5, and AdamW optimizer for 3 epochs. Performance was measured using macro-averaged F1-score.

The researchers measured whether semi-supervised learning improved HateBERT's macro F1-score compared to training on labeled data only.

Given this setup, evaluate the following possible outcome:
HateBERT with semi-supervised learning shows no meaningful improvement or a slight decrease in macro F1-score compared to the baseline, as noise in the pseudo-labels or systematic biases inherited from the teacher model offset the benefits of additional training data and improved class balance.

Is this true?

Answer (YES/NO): NO